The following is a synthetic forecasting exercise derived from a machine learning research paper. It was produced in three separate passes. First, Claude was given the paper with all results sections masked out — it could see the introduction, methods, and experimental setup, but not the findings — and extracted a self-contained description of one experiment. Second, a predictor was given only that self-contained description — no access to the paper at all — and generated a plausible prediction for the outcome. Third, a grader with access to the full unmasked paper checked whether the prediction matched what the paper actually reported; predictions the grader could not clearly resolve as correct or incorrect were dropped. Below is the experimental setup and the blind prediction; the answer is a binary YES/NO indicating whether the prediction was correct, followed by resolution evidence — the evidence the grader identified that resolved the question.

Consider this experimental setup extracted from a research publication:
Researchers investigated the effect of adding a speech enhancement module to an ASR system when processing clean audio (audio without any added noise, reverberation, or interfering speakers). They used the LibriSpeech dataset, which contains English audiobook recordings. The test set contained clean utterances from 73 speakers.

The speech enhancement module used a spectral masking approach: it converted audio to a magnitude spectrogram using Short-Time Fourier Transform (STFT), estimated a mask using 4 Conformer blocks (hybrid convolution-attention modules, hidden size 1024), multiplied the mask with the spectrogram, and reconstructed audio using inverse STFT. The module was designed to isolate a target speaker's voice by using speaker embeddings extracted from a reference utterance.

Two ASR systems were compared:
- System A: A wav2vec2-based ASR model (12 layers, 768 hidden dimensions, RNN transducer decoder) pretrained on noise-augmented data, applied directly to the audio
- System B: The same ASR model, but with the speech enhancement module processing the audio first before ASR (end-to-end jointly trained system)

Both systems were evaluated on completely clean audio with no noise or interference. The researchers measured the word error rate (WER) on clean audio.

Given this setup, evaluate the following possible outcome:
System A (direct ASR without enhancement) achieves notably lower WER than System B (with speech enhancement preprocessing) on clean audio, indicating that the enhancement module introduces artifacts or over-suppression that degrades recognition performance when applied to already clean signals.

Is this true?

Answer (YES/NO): YES